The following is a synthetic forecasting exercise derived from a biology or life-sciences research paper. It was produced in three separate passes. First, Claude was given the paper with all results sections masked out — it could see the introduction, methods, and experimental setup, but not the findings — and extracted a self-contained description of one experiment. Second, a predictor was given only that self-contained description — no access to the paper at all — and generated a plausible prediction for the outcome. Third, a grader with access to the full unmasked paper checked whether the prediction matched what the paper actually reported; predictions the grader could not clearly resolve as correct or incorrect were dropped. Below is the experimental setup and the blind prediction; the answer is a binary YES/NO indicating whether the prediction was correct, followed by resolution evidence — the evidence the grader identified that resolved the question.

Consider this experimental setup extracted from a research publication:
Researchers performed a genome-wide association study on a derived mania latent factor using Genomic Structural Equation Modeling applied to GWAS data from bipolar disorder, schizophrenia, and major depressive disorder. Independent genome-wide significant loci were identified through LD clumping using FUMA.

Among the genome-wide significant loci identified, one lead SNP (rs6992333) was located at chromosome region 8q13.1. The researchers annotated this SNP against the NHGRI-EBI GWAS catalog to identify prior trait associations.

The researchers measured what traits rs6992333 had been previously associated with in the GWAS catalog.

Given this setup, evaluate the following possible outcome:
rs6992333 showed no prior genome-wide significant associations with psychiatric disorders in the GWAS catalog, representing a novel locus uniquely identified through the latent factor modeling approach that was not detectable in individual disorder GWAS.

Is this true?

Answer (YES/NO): NO